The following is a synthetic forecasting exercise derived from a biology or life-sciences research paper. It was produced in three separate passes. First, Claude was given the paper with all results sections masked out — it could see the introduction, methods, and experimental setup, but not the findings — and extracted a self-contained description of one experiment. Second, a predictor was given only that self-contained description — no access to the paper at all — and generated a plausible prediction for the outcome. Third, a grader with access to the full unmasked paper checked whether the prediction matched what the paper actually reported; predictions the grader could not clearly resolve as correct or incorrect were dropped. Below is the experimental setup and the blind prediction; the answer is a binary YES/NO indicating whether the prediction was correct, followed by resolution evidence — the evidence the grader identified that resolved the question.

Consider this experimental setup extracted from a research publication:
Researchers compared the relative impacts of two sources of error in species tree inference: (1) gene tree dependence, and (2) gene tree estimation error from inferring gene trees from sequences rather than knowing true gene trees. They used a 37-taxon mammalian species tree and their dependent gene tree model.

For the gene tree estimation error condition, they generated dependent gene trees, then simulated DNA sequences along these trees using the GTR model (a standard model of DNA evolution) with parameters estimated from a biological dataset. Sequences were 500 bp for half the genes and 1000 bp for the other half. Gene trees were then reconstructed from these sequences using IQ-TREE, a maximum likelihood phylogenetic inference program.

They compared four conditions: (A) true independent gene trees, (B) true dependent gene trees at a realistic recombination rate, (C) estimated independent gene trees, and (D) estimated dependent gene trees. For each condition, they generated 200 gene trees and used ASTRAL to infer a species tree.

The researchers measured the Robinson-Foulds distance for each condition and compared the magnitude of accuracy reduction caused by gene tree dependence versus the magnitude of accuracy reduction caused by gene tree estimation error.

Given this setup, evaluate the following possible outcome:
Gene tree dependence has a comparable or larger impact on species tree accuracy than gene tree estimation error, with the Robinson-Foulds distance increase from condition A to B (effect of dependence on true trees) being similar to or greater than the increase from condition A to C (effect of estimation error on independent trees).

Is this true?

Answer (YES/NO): YES